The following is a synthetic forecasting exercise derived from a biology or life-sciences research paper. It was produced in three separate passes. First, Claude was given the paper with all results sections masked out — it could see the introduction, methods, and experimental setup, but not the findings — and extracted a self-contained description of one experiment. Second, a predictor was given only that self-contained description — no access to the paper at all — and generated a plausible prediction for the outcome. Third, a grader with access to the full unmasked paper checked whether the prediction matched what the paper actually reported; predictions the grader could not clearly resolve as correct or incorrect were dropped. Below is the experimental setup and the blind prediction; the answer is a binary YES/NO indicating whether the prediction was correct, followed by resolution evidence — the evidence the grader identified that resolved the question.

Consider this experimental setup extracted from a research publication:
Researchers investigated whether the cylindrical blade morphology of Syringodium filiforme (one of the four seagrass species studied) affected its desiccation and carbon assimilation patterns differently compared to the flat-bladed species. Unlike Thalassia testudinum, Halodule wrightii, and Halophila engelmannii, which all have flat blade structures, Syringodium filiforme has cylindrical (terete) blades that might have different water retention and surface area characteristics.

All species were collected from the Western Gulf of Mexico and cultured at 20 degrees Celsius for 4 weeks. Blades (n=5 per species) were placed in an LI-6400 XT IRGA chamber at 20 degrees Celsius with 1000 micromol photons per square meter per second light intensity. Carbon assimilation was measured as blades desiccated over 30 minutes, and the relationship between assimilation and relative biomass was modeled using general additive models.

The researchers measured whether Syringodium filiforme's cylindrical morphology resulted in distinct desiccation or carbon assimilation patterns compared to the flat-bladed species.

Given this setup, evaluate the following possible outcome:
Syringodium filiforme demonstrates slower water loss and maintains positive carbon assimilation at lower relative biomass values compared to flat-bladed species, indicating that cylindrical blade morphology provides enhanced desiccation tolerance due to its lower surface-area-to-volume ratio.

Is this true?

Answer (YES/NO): NO